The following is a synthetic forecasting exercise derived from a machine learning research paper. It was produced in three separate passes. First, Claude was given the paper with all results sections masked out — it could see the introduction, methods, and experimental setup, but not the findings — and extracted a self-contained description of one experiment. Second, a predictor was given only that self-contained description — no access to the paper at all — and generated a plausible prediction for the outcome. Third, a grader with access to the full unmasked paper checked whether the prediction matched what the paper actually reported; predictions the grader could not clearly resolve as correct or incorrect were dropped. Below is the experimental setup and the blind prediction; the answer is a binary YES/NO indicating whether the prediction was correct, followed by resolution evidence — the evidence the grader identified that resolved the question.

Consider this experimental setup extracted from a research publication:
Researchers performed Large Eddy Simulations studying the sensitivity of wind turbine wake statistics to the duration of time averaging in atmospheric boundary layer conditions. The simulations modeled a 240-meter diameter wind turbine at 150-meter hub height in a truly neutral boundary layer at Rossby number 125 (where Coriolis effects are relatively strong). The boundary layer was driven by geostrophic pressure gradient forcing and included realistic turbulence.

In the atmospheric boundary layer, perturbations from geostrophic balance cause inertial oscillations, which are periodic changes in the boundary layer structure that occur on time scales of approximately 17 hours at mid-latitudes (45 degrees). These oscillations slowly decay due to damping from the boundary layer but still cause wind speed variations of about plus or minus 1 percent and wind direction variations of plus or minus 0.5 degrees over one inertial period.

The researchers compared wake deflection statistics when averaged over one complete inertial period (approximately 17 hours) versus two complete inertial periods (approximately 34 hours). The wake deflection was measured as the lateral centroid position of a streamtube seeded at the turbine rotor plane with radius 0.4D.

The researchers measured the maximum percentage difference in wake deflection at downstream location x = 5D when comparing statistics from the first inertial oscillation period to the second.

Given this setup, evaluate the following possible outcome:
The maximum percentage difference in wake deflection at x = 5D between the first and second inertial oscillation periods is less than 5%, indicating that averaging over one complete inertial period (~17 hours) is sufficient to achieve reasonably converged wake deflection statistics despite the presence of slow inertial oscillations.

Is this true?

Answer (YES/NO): YES